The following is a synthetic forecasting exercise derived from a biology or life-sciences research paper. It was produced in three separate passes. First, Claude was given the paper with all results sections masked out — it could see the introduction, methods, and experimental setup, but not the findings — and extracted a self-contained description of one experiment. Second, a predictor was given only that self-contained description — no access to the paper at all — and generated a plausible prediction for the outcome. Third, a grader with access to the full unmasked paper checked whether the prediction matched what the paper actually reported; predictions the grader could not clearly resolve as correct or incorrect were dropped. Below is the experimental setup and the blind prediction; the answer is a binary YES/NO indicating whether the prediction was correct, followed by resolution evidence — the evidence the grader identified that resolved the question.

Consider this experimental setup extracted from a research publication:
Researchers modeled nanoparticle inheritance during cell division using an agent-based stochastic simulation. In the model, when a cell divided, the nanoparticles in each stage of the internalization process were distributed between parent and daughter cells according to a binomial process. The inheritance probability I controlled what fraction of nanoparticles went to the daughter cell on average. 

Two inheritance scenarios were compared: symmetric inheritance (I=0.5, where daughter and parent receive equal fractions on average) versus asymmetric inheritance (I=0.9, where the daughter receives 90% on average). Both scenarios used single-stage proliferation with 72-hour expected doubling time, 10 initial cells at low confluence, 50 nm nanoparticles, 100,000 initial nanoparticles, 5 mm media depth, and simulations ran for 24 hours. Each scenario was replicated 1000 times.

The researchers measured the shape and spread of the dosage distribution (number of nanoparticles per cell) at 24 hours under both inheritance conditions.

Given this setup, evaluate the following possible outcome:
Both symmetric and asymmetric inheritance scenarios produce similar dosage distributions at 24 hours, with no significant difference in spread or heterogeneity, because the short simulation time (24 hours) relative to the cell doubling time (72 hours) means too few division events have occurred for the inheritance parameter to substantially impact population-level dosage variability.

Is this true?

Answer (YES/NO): NO